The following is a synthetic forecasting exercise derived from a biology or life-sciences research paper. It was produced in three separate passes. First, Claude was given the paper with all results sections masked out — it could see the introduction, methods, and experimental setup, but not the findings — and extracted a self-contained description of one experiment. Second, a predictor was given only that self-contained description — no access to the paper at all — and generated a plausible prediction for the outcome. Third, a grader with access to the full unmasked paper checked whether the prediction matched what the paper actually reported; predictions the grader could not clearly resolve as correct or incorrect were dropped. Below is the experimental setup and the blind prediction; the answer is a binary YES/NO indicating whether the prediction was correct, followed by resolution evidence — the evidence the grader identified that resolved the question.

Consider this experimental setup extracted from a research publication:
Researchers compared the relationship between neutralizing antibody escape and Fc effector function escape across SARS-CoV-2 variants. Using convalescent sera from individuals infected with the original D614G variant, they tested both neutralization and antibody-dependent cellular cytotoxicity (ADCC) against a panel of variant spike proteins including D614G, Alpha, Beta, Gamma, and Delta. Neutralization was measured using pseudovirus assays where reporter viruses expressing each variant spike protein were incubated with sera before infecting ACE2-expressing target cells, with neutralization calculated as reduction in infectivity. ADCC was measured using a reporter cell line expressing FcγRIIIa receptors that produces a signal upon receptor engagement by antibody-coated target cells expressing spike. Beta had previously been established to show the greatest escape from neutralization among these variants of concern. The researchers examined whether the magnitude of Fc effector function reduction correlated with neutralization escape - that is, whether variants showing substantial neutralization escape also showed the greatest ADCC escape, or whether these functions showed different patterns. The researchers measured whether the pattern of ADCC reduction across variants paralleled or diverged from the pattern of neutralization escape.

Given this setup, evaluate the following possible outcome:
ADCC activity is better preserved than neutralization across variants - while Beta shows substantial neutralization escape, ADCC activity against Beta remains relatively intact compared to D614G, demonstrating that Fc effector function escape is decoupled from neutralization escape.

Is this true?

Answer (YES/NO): YES